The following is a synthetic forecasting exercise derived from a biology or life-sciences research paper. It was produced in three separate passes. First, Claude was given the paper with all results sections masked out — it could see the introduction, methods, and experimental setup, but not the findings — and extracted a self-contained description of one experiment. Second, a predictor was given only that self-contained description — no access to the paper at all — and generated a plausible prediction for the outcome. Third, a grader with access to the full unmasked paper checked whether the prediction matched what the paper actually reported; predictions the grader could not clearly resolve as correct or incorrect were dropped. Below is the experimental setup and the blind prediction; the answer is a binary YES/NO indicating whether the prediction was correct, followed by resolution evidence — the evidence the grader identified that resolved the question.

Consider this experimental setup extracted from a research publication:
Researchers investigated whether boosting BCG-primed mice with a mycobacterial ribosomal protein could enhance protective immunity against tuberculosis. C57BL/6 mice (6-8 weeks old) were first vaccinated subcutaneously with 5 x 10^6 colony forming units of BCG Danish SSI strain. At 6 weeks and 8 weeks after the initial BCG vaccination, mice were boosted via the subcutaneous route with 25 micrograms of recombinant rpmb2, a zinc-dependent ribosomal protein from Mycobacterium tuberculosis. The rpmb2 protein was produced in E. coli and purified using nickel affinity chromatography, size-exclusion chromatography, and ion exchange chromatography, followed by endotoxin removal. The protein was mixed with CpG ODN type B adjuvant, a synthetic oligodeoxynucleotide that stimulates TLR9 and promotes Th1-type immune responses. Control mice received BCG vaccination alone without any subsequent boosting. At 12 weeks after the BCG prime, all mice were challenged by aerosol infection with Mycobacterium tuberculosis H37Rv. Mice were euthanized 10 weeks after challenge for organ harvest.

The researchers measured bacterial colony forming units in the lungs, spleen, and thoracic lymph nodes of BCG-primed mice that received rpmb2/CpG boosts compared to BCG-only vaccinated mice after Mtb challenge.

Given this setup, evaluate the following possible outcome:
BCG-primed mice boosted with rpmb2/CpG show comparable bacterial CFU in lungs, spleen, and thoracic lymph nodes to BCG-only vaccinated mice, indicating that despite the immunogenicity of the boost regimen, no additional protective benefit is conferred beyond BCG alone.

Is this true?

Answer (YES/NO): YES